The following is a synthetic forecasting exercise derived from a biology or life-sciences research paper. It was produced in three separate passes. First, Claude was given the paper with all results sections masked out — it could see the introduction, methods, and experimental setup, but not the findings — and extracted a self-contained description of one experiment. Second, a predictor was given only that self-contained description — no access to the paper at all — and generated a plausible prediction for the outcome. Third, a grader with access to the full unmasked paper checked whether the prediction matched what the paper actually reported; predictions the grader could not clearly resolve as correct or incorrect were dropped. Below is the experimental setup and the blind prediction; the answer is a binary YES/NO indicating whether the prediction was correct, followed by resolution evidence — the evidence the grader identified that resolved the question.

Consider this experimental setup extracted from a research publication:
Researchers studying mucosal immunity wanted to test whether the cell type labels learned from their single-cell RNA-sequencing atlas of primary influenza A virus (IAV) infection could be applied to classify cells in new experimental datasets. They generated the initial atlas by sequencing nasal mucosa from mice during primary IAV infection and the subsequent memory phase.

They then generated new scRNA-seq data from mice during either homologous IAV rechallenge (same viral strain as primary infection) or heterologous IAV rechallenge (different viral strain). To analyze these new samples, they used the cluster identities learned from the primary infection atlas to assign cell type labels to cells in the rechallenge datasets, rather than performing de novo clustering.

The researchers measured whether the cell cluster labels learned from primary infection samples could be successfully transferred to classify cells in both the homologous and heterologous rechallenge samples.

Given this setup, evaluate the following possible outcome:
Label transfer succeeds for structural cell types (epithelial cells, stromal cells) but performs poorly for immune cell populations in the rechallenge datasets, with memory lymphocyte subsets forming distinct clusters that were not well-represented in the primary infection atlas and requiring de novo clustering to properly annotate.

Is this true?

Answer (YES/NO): NO